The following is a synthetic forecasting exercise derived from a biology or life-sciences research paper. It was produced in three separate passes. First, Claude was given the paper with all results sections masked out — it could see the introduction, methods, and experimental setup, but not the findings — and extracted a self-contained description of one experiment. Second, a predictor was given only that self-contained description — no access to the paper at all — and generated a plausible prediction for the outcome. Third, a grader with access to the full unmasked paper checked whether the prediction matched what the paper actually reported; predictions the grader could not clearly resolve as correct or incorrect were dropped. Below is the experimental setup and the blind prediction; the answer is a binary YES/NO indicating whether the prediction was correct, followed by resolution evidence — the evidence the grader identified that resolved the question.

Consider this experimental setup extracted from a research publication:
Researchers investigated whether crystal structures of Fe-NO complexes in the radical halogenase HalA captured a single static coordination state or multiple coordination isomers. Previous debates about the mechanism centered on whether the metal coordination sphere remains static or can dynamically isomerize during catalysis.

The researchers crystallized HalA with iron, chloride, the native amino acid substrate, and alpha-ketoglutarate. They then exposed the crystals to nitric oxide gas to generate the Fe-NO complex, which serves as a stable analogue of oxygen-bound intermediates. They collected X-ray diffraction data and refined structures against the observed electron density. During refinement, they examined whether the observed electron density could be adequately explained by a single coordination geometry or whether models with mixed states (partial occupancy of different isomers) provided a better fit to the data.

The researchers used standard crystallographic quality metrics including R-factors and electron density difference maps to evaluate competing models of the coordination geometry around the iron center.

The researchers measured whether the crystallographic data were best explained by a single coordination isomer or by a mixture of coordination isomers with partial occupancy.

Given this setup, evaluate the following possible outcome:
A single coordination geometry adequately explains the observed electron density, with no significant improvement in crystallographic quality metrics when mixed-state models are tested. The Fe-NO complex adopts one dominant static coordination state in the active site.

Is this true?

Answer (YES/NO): YES